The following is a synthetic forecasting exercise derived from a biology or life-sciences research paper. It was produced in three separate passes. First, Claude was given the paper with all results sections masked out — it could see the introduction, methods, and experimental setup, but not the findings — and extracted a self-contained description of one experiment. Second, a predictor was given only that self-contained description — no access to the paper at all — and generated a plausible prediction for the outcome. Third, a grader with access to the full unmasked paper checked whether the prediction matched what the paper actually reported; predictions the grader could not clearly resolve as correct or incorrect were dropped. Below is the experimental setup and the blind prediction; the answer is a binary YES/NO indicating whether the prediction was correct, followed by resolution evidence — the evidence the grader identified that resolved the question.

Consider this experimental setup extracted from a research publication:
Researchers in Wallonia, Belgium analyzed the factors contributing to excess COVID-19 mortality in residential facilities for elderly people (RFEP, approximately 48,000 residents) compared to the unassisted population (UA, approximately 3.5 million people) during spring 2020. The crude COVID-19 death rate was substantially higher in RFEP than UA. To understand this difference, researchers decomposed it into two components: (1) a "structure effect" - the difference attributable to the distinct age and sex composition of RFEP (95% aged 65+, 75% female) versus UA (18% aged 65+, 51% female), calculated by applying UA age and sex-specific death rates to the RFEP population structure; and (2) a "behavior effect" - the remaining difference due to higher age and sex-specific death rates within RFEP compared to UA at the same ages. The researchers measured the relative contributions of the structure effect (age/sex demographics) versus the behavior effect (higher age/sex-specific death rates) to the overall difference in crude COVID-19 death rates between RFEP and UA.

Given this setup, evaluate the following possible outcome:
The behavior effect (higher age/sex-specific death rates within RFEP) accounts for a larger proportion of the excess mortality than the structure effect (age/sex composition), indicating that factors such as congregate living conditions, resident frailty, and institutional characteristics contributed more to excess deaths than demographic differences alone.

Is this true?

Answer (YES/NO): YES